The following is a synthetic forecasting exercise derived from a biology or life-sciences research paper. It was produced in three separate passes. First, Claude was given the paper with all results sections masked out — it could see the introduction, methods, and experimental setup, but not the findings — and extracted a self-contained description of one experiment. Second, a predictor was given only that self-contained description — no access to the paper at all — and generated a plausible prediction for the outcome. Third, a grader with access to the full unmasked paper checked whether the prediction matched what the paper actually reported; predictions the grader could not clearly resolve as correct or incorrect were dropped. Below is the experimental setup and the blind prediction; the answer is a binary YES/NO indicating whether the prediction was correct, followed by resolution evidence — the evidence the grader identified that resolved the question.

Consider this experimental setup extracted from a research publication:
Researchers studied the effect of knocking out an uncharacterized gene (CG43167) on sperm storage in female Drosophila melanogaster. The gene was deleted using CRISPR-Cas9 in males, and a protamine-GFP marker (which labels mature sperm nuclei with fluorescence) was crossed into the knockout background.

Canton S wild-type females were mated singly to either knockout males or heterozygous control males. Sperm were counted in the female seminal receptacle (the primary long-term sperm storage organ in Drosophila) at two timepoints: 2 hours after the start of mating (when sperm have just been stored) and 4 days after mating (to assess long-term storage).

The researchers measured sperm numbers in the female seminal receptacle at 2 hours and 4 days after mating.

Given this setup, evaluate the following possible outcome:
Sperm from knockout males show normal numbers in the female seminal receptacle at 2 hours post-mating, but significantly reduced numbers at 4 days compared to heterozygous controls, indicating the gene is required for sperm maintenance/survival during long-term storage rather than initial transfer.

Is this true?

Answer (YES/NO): NO